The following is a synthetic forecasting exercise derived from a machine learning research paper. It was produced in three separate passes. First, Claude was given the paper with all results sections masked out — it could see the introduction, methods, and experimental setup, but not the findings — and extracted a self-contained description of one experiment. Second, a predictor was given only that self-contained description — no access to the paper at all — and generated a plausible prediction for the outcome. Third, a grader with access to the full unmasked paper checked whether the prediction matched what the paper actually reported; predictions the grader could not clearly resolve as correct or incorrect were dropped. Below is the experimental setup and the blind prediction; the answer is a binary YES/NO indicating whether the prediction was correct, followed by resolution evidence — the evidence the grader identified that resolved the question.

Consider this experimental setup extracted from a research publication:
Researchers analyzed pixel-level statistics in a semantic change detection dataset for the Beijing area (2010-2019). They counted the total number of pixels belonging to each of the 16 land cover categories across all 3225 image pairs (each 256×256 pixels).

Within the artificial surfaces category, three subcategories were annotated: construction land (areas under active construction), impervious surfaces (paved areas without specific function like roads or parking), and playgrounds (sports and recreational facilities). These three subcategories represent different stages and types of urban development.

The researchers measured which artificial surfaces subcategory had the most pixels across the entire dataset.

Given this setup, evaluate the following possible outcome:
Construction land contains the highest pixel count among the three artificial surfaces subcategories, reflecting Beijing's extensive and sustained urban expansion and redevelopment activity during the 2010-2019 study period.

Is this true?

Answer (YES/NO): YES